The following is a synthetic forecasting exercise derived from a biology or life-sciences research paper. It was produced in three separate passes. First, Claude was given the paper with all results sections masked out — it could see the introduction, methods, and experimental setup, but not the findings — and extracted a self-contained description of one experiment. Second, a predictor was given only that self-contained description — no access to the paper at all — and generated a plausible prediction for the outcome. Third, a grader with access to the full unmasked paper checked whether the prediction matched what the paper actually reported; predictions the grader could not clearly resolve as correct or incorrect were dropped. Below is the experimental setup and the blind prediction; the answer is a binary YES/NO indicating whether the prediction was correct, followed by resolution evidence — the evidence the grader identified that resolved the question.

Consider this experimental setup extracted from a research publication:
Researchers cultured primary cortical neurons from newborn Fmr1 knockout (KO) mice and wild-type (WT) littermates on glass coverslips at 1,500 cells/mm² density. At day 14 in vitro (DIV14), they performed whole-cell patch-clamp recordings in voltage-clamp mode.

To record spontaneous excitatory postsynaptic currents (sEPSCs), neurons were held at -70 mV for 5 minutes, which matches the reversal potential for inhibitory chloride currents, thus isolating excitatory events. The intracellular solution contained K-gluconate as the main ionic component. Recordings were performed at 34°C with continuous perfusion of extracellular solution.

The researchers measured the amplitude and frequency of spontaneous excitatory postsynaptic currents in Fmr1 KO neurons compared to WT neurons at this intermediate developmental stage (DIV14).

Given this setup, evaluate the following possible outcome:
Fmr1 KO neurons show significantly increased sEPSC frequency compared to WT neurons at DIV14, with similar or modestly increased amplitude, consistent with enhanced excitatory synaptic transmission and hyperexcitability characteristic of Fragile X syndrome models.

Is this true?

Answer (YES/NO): NO